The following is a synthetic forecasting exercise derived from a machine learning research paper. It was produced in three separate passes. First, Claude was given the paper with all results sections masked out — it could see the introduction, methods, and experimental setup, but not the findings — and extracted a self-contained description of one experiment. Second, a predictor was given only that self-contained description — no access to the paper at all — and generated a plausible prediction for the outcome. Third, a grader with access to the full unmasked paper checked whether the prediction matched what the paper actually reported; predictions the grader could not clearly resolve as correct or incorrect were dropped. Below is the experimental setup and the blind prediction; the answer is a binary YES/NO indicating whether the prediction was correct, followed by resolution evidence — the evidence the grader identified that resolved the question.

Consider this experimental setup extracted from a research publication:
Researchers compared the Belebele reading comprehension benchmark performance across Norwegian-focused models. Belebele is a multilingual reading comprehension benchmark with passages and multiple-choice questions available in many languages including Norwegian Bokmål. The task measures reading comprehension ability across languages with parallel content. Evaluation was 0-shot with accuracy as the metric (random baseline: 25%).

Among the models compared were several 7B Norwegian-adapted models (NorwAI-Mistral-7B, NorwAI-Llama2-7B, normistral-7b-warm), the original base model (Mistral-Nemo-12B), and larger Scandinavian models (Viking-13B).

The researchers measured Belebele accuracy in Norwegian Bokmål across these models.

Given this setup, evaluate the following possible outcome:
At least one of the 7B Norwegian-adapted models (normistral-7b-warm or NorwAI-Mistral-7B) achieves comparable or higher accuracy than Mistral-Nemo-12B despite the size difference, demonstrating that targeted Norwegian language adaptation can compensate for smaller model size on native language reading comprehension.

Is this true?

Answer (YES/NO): NO